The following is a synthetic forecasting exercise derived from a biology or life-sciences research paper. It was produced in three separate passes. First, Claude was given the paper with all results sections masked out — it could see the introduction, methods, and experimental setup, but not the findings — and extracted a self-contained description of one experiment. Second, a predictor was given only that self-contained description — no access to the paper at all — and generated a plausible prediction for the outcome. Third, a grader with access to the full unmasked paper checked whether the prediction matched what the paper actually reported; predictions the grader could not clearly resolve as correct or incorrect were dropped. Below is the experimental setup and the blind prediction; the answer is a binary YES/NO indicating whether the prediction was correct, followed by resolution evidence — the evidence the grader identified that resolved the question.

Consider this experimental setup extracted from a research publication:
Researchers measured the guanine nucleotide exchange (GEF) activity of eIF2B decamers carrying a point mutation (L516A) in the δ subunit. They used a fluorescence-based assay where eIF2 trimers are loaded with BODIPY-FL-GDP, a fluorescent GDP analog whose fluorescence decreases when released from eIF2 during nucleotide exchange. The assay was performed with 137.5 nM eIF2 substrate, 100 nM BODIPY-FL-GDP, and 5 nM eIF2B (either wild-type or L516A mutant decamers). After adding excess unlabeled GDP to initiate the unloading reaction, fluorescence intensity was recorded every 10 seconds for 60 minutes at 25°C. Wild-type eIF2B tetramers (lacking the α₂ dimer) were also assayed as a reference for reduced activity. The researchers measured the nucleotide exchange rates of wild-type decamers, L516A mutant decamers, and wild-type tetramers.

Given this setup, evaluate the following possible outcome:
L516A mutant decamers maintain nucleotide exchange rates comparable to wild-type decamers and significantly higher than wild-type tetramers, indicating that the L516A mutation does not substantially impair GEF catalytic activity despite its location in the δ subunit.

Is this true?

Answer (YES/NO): NO